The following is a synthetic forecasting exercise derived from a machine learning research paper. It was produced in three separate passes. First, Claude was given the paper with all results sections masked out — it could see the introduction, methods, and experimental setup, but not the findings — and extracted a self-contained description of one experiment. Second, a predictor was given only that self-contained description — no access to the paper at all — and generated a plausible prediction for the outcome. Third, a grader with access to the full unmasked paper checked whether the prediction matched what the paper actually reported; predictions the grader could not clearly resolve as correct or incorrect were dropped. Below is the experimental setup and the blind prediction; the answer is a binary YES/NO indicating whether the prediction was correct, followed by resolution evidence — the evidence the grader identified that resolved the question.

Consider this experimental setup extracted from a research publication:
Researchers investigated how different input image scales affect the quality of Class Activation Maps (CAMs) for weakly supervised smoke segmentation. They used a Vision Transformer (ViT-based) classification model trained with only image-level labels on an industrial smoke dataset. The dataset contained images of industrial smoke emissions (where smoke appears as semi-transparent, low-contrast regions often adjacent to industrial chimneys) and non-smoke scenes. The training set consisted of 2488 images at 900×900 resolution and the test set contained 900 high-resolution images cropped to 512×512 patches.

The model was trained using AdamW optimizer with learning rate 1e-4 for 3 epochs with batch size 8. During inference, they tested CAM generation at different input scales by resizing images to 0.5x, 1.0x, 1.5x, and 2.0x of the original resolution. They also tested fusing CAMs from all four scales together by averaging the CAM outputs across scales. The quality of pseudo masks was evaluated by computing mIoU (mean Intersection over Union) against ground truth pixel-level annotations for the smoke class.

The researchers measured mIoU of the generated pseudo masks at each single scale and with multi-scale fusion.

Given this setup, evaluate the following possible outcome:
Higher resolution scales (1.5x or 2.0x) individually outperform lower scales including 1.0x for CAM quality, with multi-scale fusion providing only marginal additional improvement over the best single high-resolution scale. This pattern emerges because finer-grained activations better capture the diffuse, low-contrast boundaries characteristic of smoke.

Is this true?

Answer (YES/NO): NO